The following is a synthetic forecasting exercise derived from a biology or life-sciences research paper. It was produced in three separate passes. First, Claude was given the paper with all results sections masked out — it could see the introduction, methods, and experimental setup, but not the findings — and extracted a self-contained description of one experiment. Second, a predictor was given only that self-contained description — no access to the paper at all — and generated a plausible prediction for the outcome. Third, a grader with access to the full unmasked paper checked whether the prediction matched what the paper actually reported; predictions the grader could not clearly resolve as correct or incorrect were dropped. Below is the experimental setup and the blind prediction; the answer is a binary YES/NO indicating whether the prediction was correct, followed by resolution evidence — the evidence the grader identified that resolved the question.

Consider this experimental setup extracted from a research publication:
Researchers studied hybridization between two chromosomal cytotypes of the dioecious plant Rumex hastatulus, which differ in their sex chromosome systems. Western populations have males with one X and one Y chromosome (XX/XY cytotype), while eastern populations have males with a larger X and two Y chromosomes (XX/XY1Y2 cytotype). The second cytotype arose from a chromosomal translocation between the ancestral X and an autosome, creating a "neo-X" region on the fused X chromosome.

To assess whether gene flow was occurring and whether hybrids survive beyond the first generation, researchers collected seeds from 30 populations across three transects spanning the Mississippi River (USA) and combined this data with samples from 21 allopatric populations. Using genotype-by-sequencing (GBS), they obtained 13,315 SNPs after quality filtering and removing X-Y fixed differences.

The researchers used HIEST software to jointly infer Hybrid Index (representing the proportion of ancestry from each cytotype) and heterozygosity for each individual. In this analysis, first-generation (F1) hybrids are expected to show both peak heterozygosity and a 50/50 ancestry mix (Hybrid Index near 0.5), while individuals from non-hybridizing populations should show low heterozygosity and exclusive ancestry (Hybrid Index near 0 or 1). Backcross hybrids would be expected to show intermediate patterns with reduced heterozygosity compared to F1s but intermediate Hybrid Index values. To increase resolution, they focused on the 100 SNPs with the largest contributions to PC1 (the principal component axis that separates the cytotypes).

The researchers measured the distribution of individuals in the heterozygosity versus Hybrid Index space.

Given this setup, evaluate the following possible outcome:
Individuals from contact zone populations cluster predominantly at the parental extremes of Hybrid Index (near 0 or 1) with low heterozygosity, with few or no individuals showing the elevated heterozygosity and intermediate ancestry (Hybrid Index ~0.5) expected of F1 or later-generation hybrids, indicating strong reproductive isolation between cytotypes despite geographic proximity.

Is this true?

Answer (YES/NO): NO